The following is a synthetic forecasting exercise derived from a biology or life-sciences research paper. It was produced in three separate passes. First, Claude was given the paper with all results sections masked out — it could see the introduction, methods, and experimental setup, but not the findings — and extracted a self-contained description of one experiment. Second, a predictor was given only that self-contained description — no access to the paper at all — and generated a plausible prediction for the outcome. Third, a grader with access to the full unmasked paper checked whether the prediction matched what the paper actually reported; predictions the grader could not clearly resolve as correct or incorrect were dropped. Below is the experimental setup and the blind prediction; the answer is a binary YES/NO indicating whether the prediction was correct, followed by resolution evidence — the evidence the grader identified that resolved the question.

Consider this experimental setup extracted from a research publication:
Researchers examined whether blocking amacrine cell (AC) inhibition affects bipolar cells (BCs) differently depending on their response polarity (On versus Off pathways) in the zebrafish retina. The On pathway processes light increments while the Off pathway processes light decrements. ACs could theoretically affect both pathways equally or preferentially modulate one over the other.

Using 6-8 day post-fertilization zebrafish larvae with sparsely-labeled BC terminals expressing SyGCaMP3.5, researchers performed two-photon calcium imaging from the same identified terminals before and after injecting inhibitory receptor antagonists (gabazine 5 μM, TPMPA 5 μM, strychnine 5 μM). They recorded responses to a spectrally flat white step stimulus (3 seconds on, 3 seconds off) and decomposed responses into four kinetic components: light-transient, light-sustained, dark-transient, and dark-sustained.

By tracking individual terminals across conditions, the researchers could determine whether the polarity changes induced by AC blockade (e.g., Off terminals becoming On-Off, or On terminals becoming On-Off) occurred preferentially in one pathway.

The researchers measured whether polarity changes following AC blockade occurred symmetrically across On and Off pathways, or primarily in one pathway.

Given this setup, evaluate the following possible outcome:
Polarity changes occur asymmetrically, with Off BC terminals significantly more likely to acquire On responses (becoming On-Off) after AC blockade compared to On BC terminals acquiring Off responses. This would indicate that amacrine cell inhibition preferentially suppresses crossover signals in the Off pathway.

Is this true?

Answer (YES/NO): NO